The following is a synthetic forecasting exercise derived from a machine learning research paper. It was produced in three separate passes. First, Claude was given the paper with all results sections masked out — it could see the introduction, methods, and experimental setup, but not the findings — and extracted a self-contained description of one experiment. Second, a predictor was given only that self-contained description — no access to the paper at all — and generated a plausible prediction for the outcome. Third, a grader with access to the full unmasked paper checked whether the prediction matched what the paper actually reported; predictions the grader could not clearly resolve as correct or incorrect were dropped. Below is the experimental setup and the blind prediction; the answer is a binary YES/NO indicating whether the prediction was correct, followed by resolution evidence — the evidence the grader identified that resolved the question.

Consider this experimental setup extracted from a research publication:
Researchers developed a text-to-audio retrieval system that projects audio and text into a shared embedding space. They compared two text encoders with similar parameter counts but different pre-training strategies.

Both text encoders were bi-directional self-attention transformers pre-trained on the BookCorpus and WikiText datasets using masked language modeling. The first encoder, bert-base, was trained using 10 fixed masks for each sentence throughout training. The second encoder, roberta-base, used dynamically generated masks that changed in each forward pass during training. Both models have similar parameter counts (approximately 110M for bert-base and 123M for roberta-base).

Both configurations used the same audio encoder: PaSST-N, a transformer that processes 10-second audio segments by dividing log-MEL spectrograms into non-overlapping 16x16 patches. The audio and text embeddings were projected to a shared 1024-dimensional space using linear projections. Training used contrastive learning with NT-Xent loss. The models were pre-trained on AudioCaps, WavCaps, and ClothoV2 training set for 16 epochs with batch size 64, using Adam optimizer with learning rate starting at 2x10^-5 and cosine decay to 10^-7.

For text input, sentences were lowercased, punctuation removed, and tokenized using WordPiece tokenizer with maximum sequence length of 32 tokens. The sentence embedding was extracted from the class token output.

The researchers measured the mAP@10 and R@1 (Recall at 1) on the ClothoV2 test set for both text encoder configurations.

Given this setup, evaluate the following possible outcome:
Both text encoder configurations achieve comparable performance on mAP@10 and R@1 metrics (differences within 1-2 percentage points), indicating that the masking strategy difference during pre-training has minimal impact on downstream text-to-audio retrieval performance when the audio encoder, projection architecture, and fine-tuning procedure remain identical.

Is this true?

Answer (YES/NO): YES